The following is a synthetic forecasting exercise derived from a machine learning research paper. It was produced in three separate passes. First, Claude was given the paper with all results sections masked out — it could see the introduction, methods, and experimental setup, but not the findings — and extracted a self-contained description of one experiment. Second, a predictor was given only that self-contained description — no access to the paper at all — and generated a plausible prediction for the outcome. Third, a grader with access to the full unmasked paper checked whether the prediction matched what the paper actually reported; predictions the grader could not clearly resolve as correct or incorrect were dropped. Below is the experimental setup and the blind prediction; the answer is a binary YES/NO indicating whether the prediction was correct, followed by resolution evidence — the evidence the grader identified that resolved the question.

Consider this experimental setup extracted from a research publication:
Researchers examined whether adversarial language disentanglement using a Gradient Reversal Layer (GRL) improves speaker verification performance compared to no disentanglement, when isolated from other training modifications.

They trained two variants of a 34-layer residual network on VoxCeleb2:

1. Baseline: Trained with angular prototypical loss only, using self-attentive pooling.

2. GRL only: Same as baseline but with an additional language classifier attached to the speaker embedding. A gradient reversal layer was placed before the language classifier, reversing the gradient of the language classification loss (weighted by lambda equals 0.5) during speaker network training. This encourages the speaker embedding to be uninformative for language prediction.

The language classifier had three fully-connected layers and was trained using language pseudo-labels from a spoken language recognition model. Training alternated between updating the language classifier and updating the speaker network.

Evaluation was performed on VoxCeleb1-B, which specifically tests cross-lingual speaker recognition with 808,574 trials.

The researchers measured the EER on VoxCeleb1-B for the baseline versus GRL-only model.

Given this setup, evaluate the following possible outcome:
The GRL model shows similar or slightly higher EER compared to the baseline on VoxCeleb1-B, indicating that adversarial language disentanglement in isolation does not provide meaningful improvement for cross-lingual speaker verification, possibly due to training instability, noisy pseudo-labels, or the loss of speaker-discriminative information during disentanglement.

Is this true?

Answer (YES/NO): NO